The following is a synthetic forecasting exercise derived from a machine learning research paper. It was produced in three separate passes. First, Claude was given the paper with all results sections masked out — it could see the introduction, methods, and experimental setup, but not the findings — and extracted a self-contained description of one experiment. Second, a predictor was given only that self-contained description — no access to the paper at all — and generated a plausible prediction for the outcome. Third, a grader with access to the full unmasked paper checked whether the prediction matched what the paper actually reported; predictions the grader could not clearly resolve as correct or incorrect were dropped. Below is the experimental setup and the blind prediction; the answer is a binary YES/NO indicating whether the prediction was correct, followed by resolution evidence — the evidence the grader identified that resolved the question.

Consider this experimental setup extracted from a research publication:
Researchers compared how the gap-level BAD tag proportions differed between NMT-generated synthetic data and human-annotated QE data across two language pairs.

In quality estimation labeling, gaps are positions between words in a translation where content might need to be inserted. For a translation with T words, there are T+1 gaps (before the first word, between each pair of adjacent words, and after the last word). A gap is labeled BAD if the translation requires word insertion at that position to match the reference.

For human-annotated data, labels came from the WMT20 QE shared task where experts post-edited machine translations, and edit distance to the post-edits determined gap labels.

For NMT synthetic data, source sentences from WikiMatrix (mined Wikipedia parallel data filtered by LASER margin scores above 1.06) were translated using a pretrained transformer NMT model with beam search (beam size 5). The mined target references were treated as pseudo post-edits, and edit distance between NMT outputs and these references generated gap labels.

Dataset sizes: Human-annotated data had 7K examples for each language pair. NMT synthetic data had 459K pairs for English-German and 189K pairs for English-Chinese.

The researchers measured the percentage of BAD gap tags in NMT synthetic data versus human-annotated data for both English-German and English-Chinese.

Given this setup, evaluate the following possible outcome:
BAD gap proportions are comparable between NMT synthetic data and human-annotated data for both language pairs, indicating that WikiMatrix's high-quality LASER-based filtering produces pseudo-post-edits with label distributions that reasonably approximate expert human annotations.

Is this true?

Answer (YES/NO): YES